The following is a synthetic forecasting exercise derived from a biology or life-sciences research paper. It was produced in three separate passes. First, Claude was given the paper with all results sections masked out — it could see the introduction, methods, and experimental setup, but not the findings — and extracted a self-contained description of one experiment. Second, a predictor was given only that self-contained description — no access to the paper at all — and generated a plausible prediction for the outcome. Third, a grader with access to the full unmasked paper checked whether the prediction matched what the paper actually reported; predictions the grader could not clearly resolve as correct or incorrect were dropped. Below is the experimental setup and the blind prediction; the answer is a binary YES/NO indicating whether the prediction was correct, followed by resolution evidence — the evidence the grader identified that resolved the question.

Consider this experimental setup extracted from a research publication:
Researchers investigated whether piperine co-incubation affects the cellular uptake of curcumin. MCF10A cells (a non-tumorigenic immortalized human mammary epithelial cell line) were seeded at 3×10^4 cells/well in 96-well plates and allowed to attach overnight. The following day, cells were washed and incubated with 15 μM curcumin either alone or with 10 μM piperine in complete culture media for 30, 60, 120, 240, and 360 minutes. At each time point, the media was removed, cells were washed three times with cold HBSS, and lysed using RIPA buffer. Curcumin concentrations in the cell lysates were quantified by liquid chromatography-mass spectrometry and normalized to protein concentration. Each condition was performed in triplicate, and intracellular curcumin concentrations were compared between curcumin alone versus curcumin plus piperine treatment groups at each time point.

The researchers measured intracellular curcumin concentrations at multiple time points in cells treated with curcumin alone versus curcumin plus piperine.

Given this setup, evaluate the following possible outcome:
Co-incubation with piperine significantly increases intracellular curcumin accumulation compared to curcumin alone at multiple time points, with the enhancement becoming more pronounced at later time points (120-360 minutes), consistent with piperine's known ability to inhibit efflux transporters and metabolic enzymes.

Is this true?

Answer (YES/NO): NO